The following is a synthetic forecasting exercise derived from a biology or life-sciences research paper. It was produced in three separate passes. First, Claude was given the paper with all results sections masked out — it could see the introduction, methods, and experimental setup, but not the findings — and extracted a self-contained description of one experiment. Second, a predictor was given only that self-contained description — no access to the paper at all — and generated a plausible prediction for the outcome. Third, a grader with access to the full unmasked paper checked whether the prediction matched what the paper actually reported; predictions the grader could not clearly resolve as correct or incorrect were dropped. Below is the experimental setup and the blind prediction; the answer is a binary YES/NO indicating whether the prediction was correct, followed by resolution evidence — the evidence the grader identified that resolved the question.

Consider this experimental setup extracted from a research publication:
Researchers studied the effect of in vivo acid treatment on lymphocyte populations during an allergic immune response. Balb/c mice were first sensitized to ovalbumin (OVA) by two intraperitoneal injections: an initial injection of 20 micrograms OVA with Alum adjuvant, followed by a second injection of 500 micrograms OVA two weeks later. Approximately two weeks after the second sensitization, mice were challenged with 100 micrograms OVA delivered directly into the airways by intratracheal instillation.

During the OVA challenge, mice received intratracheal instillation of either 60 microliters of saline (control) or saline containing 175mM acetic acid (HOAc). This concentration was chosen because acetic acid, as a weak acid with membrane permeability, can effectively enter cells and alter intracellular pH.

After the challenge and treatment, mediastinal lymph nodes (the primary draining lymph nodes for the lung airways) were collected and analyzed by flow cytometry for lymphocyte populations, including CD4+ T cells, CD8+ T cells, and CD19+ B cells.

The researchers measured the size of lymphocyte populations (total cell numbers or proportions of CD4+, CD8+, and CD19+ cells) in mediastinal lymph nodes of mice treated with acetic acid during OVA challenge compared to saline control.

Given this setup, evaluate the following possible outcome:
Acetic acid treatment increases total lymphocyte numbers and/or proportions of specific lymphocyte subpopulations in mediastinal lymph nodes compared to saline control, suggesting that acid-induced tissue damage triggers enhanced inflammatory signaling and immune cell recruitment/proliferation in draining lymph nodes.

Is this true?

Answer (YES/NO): NO